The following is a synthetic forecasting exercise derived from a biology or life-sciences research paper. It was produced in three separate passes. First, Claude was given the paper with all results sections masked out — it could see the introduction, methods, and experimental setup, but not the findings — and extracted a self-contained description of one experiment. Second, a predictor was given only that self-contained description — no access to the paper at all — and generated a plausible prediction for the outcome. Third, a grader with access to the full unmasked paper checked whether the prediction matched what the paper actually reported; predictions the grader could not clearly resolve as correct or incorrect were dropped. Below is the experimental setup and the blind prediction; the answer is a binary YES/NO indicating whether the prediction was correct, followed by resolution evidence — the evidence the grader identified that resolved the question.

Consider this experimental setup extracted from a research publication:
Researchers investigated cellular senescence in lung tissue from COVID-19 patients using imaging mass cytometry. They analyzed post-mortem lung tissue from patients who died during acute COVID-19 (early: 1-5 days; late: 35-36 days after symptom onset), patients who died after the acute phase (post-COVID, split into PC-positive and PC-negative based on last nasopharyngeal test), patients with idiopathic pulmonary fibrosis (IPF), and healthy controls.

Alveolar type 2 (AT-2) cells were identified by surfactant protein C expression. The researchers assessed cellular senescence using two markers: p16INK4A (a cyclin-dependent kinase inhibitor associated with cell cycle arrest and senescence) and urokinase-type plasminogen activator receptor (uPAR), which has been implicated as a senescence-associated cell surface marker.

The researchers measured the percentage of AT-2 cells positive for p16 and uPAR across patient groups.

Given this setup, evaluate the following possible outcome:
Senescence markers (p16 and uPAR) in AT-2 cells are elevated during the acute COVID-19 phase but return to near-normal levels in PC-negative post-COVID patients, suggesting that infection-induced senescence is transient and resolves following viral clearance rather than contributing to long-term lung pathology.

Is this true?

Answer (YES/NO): NO